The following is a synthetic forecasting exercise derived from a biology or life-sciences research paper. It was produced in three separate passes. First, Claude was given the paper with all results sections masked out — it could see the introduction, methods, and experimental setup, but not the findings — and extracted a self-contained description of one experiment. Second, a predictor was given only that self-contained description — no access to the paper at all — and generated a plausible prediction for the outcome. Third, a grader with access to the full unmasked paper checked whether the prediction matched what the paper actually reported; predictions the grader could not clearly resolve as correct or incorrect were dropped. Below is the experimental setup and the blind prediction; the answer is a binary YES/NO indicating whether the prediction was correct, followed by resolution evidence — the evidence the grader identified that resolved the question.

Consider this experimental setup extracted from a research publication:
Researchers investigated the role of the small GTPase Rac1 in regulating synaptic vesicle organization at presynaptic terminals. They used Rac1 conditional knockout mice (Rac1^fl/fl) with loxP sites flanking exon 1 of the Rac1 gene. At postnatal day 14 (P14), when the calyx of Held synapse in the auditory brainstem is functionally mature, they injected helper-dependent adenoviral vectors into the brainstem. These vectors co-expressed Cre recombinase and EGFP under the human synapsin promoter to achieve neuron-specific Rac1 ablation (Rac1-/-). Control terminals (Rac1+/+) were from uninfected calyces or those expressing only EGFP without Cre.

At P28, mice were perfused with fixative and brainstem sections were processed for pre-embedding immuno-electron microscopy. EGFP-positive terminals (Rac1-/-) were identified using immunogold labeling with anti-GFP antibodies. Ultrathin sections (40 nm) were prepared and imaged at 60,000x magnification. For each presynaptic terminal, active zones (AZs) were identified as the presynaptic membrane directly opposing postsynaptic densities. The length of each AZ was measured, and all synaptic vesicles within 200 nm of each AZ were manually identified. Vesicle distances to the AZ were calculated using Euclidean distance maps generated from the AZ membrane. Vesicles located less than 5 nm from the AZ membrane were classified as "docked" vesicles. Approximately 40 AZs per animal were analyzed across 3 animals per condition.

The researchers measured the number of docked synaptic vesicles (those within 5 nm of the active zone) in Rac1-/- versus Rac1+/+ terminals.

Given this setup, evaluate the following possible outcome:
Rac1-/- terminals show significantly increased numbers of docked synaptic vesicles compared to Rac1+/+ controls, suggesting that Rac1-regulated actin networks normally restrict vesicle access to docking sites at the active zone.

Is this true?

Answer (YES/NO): NO